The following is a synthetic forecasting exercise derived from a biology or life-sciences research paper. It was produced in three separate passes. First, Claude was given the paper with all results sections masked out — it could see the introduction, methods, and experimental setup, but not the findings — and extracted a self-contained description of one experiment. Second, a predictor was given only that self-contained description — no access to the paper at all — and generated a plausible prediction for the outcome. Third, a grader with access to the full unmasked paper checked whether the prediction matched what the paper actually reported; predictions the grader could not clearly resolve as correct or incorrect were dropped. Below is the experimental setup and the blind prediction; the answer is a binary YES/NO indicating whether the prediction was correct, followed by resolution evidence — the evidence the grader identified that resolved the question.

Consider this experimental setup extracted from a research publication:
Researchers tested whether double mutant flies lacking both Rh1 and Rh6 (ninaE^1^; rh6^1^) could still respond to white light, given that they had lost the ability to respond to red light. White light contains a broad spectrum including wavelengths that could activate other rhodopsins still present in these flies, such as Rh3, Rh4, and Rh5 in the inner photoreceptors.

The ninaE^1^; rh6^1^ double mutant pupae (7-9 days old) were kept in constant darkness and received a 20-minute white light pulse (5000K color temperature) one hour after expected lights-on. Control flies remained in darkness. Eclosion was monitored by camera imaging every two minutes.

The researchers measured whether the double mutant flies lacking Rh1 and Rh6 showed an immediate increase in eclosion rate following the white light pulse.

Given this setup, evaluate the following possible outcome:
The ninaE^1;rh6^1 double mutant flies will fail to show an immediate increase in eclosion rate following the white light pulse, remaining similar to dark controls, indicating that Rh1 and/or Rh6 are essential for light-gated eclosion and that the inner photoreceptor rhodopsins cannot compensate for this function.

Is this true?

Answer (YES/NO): NO